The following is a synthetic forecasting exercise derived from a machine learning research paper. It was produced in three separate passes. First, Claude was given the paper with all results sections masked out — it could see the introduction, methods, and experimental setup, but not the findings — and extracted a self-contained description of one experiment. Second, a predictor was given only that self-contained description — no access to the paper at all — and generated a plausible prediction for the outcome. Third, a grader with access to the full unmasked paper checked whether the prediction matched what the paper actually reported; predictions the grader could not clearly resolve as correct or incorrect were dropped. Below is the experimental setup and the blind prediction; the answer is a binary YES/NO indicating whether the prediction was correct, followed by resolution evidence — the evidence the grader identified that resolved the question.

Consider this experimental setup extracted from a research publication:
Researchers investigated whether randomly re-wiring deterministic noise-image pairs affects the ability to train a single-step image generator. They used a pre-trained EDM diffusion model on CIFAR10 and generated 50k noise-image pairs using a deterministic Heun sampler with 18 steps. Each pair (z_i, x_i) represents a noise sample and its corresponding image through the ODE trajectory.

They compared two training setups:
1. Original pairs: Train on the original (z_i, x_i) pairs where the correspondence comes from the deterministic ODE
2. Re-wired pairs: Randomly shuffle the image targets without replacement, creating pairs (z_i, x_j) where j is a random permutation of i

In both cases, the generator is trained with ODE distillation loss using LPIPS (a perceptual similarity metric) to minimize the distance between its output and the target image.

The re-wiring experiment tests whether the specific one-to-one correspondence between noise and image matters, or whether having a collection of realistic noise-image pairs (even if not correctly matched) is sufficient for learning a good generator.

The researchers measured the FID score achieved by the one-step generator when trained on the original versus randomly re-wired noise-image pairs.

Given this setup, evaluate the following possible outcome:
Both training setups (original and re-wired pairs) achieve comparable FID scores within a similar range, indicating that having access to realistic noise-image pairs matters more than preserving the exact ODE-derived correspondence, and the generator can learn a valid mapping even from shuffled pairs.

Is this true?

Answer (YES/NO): NO